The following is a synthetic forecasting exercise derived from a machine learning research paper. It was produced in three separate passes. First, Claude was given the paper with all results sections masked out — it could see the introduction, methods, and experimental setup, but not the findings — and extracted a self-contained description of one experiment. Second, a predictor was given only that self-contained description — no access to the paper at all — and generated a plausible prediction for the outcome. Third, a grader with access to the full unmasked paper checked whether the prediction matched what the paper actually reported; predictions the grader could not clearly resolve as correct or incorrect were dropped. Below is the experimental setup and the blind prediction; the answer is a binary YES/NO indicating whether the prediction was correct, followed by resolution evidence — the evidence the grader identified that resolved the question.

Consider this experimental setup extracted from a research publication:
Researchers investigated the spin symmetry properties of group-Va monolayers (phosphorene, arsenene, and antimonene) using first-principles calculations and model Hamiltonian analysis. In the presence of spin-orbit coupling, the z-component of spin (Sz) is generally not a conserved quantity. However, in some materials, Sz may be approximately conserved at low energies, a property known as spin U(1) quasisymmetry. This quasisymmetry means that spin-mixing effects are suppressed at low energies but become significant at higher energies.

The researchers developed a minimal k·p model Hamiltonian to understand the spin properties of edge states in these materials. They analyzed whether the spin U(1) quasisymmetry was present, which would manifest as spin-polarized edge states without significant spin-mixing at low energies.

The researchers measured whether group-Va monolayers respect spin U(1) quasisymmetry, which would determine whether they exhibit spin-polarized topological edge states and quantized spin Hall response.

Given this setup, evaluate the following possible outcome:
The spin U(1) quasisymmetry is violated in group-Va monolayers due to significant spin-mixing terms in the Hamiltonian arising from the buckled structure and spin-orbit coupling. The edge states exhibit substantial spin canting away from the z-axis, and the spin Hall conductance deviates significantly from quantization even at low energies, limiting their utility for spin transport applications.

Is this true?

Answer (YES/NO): NO